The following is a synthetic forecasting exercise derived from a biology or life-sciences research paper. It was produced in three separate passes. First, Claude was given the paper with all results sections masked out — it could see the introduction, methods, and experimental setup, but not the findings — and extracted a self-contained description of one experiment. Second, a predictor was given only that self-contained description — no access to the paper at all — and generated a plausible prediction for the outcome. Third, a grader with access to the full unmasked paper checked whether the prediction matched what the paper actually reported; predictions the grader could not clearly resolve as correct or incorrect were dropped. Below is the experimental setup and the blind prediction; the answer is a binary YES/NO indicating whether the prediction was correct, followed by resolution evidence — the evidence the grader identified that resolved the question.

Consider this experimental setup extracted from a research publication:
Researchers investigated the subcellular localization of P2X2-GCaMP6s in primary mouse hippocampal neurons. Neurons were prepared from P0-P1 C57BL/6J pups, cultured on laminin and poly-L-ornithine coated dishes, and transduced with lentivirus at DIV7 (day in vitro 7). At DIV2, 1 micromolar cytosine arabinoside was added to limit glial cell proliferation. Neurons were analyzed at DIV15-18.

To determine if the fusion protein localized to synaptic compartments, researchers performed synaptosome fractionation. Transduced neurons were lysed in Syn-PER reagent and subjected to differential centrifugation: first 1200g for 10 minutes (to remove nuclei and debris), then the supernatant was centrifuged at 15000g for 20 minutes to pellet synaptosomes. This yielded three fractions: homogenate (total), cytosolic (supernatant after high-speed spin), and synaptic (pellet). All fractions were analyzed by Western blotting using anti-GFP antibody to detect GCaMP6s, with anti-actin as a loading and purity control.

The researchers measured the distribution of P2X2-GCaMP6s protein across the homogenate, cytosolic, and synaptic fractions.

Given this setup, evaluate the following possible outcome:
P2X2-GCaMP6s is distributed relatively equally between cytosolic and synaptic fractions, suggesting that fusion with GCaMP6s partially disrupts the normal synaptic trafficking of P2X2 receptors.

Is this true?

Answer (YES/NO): NO